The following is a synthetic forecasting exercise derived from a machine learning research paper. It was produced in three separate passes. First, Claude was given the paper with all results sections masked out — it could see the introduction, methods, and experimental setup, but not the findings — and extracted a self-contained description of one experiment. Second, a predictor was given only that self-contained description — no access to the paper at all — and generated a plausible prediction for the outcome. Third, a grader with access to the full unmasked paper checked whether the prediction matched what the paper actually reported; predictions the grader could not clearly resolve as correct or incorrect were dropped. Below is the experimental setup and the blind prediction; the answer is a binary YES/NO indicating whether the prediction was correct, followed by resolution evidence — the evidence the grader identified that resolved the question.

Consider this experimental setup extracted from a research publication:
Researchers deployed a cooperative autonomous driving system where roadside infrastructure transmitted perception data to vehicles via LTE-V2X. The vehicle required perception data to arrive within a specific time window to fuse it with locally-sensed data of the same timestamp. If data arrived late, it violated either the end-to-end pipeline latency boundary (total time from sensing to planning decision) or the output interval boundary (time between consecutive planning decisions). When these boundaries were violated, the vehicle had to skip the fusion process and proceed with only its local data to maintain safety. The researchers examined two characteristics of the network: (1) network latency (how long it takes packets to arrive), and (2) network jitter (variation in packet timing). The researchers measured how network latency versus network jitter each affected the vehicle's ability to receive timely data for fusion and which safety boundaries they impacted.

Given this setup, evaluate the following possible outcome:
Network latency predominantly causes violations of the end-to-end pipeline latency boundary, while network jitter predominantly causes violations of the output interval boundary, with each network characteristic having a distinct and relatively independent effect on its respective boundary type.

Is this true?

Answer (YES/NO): YES